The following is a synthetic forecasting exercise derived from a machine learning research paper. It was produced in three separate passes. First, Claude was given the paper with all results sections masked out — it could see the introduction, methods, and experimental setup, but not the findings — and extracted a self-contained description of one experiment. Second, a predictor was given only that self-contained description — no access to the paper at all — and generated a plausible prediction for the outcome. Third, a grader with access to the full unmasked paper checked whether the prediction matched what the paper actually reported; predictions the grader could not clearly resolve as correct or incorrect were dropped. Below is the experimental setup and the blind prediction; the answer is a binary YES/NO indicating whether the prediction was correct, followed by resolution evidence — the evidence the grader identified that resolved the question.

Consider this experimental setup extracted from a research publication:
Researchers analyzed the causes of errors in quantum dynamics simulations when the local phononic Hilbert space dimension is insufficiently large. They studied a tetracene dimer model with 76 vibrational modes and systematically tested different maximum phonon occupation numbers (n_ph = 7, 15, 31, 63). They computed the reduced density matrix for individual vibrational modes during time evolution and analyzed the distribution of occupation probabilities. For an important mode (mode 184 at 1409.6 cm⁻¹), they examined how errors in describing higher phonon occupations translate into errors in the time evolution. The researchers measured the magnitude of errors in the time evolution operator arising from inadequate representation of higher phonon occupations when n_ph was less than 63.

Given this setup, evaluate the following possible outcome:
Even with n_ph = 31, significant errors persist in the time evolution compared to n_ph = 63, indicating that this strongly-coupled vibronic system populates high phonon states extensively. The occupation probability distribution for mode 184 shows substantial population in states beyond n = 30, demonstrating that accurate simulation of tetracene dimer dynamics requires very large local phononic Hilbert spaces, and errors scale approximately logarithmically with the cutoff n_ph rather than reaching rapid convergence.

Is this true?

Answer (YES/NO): NO